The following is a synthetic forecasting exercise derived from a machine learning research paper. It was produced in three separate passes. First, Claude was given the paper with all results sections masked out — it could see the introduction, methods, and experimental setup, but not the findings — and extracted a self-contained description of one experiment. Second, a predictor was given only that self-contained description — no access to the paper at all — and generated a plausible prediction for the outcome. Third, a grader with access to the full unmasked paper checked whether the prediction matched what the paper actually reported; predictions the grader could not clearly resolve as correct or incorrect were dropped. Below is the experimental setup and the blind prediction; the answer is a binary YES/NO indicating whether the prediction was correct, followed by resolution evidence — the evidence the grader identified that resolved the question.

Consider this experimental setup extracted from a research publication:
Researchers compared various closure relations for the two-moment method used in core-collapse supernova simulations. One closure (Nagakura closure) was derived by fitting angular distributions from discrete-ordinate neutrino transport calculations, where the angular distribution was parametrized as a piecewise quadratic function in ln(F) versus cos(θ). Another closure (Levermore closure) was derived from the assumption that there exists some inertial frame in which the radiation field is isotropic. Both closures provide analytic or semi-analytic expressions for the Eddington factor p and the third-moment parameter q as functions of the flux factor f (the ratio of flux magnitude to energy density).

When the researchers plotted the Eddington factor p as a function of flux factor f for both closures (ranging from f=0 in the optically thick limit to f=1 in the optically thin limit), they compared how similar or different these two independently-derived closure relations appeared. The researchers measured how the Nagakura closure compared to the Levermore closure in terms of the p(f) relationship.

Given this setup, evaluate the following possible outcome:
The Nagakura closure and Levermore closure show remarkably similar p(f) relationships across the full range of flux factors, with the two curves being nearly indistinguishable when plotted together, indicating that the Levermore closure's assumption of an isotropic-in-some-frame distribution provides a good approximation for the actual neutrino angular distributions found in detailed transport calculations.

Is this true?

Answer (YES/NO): YES